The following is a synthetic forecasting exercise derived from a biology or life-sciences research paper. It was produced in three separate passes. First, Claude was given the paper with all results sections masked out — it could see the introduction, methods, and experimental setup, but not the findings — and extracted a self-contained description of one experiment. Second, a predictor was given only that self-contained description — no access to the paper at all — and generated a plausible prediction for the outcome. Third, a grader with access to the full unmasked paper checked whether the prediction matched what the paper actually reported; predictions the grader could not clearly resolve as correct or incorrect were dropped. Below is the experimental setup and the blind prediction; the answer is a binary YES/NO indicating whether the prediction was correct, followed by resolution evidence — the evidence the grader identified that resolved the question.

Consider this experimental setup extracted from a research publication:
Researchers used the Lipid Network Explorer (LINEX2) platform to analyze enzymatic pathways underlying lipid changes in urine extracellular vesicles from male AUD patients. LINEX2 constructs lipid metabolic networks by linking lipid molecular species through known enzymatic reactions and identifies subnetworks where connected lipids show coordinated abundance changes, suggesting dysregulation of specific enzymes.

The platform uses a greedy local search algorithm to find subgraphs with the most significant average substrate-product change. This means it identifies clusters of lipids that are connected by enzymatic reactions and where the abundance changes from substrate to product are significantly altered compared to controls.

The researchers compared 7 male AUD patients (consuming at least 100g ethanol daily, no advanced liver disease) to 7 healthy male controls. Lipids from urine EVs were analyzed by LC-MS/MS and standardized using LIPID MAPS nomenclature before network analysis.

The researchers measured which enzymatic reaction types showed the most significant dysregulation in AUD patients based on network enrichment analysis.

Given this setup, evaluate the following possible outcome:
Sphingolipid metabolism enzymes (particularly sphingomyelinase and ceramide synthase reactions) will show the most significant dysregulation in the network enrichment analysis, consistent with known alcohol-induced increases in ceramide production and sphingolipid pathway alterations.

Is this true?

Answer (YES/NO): NO